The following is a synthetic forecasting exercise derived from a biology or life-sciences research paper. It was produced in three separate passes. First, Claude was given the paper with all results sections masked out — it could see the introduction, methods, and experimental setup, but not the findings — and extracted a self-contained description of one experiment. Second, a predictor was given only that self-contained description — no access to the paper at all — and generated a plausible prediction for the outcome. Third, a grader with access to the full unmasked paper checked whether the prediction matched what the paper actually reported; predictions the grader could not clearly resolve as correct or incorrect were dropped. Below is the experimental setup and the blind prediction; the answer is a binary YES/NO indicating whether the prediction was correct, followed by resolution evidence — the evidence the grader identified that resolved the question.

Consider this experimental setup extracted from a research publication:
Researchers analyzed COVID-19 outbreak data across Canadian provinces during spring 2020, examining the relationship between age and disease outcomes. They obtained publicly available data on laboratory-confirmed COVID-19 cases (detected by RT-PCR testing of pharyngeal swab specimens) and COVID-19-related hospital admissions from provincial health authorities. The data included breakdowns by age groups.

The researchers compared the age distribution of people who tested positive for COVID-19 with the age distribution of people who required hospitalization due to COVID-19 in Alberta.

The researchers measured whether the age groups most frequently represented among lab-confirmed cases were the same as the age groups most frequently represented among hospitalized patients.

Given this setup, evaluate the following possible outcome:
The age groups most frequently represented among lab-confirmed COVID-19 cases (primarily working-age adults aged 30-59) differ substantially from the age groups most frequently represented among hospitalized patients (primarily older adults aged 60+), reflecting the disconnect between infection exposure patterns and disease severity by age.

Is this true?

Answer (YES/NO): NO